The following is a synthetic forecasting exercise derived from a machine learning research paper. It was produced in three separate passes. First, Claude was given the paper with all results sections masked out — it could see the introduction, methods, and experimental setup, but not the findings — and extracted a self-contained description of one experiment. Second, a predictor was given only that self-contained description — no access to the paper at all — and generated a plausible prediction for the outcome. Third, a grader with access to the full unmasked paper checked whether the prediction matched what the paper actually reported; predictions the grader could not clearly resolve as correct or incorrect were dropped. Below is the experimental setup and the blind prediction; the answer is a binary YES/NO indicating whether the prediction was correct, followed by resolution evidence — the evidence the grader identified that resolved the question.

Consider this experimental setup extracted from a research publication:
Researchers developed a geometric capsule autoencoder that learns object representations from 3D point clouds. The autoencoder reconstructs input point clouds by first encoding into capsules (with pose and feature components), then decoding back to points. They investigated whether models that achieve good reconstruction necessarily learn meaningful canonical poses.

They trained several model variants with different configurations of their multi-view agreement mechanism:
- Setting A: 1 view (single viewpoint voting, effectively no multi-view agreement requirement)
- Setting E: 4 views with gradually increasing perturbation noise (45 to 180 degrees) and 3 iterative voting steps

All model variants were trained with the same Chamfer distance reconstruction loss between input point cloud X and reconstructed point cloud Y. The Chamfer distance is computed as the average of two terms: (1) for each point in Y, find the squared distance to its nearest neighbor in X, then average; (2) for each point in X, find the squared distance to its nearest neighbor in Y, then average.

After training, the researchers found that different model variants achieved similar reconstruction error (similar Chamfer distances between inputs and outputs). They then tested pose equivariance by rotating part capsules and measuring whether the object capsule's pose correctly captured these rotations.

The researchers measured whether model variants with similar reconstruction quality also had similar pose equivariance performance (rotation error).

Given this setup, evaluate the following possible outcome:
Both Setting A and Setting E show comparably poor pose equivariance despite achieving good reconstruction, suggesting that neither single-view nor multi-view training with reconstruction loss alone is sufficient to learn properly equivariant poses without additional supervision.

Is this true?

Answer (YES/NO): NO